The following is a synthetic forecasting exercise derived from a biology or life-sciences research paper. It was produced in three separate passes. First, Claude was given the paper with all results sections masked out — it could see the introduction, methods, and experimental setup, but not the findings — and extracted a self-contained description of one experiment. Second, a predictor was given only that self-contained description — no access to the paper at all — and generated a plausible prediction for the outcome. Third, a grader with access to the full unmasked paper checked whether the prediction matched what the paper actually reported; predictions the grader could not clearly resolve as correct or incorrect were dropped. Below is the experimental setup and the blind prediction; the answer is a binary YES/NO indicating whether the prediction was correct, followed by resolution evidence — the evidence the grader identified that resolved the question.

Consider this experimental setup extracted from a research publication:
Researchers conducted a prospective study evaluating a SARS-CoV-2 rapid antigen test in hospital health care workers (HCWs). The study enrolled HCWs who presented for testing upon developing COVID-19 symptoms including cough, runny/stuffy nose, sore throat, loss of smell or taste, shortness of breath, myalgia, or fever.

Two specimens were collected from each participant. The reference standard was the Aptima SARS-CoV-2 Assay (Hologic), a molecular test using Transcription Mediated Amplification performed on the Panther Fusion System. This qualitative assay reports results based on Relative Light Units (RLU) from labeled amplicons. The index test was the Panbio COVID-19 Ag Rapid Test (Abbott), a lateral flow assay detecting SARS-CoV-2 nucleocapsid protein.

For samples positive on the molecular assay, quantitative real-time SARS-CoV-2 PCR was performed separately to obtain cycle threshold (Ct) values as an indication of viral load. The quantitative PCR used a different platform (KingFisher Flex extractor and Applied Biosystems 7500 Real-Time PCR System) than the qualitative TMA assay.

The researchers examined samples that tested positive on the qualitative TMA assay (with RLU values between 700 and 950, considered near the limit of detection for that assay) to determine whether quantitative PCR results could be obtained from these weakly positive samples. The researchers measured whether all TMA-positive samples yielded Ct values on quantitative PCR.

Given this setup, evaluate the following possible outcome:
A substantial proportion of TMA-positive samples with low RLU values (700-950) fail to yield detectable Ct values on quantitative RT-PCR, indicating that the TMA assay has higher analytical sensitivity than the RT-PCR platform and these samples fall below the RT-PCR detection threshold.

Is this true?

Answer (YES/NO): NO